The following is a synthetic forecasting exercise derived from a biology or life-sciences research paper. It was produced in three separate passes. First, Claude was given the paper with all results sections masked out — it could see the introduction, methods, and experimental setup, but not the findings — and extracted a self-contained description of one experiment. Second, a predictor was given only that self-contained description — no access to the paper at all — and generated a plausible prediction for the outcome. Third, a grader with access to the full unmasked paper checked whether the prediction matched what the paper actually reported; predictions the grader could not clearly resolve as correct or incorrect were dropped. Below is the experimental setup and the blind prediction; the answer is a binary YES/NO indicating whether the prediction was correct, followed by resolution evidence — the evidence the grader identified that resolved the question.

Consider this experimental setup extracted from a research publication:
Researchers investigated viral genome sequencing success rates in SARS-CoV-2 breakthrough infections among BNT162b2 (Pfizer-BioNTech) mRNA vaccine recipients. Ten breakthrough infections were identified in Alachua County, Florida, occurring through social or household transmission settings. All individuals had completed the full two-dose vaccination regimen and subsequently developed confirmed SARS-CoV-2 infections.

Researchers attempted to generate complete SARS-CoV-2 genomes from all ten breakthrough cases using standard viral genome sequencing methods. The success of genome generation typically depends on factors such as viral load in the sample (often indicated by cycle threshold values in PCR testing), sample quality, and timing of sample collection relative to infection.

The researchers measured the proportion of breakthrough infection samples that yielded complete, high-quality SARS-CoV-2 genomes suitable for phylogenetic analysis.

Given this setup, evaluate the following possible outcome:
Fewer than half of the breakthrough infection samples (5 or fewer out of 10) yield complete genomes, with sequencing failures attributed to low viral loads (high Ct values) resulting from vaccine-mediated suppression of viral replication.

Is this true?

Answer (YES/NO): NO